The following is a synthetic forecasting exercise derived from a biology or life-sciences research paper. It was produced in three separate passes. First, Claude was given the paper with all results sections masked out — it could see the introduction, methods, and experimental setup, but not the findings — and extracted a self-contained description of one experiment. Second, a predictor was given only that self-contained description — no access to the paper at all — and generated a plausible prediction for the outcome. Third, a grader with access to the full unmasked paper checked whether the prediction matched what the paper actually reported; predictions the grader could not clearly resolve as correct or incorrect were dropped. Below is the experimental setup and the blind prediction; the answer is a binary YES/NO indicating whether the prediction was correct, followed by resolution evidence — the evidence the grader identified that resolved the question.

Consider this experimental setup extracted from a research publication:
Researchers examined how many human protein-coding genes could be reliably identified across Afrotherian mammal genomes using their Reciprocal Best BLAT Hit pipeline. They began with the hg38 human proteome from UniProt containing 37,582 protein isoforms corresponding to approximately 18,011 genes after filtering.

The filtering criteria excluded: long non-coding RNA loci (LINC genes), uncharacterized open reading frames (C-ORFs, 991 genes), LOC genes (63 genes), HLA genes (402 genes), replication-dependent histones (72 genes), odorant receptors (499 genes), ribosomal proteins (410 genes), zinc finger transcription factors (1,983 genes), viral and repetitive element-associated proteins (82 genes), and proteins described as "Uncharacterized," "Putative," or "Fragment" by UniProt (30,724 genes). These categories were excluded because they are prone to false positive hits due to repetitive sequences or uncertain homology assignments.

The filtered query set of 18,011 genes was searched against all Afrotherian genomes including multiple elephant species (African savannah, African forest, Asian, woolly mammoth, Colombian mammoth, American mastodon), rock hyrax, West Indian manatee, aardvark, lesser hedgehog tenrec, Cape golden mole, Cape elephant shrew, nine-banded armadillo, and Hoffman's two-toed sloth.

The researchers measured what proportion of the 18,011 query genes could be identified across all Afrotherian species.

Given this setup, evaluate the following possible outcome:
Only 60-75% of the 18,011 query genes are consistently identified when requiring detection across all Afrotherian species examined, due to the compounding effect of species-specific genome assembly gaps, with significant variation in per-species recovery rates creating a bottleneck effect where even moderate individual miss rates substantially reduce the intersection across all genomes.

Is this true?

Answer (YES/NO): NO